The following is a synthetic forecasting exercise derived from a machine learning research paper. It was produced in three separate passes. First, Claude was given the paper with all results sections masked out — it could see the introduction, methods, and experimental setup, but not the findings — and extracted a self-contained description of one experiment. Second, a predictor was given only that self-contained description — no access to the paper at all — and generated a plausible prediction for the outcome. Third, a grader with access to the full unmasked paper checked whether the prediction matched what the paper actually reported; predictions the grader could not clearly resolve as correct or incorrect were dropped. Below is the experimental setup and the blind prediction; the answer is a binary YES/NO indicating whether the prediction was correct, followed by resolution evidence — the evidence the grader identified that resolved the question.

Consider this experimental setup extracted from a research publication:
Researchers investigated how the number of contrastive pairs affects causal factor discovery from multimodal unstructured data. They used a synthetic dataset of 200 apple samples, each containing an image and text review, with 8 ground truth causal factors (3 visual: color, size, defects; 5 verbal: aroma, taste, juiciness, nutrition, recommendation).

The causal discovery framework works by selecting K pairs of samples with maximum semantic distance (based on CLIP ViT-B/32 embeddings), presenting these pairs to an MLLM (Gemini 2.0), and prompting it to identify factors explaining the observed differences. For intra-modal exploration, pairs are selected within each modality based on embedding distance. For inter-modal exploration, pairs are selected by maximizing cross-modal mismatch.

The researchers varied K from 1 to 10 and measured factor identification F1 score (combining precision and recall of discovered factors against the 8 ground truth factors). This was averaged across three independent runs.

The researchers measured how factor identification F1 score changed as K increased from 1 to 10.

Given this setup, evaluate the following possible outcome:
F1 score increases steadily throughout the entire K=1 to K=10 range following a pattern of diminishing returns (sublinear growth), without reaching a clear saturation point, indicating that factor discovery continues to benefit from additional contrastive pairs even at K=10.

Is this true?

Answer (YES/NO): NO